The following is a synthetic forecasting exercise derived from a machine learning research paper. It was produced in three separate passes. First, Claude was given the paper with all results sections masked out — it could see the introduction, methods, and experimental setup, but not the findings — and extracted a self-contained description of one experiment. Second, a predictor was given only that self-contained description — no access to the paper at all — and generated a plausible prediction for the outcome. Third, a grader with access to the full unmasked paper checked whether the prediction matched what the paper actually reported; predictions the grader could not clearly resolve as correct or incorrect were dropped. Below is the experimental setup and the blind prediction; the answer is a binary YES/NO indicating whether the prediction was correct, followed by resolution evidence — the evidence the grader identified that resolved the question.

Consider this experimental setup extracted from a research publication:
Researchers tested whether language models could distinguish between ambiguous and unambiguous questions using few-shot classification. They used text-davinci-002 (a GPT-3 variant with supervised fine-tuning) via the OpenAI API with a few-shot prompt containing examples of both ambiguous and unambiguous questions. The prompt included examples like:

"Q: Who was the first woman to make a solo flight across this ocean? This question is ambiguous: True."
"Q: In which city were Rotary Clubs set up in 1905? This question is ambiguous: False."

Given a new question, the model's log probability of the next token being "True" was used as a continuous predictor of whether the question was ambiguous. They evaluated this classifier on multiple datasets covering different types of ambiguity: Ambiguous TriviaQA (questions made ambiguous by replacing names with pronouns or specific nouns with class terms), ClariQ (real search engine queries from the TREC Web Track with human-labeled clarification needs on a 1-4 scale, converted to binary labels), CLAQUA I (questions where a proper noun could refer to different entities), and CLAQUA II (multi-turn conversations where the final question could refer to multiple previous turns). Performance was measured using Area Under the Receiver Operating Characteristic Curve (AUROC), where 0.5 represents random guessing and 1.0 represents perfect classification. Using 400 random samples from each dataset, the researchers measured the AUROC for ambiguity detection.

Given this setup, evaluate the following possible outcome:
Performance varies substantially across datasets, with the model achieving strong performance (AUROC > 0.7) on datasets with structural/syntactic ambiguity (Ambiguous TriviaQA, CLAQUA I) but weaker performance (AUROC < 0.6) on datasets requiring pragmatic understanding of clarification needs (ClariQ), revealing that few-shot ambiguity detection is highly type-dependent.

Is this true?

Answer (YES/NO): NO